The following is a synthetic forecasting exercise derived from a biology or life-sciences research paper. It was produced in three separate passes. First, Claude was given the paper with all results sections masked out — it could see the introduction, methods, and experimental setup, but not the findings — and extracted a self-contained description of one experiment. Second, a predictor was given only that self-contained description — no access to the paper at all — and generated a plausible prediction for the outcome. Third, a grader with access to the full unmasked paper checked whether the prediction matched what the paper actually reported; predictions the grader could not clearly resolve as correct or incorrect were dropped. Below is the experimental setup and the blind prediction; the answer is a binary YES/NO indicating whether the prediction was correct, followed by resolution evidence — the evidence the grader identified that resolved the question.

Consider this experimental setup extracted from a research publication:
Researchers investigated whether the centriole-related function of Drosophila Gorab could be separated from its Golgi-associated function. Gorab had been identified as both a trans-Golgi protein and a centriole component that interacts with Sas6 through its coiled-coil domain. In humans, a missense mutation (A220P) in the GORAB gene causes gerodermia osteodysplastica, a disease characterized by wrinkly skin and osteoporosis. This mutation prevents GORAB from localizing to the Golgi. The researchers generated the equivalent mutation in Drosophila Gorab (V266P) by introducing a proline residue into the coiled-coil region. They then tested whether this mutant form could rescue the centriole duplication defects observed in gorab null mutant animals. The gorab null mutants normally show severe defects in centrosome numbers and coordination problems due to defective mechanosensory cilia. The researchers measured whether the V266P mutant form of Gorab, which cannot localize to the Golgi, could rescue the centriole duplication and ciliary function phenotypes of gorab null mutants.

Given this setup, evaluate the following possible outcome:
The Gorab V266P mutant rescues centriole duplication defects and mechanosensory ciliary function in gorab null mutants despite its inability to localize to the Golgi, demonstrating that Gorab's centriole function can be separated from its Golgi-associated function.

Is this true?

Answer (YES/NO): YES